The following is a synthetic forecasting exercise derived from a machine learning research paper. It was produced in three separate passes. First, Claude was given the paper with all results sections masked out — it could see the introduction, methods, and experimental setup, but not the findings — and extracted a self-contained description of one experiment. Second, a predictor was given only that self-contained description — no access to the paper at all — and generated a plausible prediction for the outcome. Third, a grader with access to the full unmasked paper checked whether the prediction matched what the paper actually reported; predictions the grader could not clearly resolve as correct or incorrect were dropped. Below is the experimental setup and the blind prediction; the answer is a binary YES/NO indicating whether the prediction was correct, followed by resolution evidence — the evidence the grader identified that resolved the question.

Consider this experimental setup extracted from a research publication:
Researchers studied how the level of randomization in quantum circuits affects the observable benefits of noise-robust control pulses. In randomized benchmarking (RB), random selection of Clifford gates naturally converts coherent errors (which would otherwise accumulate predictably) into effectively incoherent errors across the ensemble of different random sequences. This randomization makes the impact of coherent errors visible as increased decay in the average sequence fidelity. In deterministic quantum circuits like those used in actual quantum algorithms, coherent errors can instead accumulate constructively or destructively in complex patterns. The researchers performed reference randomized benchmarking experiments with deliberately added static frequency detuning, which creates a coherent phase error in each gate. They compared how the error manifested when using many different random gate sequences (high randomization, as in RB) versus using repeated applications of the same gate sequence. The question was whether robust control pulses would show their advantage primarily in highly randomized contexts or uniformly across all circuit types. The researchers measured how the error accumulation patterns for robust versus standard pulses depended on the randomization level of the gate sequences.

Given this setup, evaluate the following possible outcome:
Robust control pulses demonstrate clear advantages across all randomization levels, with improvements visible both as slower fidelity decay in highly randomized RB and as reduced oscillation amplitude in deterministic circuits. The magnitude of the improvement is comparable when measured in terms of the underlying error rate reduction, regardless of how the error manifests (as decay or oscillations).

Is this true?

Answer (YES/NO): NO